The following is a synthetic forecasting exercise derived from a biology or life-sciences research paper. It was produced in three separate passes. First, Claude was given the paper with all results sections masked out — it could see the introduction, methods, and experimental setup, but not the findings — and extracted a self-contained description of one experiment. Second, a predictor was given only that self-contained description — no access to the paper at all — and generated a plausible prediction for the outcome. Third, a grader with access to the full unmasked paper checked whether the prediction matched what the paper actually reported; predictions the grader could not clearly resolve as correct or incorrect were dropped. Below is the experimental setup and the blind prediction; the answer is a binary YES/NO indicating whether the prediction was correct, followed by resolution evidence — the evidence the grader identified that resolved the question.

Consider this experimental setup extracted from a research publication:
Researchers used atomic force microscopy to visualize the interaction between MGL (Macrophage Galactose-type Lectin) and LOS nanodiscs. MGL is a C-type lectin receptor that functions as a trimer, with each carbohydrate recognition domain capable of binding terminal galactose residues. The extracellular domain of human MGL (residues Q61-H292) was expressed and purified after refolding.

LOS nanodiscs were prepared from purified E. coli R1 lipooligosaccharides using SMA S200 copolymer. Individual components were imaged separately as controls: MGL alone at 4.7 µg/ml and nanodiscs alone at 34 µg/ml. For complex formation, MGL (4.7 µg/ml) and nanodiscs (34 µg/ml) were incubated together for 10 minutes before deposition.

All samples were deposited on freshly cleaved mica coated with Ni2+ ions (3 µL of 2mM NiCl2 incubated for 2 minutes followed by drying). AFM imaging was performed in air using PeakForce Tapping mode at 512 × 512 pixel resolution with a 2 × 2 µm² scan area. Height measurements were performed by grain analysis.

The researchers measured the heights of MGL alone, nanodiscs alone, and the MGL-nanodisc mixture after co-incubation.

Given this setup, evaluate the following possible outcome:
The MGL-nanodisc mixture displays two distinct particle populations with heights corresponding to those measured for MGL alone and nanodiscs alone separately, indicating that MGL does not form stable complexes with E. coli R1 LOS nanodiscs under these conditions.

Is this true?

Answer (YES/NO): NO